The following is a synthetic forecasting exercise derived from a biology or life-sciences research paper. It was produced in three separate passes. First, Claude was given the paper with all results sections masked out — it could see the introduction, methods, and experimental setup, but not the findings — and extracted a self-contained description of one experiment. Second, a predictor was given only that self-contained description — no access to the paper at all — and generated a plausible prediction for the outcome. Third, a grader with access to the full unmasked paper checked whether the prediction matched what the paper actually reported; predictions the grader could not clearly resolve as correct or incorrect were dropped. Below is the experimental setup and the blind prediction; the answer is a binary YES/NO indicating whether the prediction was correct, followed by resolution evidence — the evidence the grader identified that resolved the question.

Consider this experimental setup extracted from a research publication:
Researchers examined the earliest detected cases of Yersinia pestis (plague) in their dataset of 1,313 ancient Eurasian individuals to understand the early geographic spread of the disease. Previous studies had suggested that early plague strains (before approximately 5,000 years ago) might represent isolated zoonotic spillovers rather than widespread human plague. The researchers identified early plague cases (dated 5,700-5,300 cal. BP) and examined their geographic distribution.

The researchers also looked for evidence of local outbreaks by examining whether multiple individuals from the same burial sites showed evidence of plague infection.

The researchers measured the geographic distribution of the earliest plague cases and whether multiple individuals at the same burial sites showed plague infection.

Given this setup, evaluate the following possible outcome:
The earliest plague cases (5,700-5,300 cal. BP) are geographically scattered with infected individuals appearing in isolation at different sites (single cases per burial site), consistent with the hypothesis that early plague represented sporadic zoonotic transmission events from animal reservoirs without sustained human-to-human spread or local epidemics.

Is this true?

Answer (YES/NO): NO